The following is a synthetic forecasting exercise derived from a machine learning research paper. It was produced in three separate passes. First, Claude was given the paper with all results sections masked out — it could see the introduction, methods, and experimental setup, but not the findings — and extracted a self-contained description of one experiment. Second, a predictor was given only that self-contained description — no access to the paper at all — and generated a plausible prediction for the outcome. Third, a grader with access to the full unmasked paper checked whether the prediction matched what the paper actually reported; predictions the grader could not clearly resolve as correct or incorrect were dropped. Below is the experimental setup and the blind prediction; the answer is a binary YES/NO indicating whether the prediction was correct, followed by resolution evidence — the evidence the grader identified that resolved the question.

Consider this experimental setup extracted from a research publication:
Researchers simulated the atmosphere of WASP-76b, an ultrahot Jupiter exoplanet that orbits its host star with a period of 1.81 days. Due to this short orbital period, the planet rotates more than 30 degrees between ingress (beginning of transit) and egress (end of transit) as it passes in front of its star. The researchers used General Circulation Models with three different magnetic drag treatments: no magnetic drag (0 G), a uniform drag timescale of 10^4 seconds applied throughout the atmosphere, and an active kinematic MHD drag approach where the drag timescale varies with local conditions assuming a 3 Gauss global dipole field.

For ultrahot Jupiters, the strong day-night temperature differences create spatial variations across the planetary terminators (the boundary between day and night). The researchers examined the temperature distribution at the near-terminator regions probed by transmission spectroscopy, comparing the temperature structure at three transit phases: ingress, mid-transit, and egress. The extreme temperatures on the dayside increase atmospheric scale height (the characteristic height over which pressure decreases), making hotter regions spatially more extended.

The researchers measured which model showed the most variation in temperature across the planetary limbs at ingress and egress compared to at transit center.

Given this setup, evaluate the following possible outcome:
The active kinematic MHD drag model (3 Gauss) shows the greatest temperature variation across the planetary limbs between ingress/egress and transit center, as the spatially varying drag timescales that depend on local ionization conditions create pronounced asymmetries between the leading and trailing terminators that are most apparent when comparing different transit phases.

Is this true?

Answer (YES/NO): NO